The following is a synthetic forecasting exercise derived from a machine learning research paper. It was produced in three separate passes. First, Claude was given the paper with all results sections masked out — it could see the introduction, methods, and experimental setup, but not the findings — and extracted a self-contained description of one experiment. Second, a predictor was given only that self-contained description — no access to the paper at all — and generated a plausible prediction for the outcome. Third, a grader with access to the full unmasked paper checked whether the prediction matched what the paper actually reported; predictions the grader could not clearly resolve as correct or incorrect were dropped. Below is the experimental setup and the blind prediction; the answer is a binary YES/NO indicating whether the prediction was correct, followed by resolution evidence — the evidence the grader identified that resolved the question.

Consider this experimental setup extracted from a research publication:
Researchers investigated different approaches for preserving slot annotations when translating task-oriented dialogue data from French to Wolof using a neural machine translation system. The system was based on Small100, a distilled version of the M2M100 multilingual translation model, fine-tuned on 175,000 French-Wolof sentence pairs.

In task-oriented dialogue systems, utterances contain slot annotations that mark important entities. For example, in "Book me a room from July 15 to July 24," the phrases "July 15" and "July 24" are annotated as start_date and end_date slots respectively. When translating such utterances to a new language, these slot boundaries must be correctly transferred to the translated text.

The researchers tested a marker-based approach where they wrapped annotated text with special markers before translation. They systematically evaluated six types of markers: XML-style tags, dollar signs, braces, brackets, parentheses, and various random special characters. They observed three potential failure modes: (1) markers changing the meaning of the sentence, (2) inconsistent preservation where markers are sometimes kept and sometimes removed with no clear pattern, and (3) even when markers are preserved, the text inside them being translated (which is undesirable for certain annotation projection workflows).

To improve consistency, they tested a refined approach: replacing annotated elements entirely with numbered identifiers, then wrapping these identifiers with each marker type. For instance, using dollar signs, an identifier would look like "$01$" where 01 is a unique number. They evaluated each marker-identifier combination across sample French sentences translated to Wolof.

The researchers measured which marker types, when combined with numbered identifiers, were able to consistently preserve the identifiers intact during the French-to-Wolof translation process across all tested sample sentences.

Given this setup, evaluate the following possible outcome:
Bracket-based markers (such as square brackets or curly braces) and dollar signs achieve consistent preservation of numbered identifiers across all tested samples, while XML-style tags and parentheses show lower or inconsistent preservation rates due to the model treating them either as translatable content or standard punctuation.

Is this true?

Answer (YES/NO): NO